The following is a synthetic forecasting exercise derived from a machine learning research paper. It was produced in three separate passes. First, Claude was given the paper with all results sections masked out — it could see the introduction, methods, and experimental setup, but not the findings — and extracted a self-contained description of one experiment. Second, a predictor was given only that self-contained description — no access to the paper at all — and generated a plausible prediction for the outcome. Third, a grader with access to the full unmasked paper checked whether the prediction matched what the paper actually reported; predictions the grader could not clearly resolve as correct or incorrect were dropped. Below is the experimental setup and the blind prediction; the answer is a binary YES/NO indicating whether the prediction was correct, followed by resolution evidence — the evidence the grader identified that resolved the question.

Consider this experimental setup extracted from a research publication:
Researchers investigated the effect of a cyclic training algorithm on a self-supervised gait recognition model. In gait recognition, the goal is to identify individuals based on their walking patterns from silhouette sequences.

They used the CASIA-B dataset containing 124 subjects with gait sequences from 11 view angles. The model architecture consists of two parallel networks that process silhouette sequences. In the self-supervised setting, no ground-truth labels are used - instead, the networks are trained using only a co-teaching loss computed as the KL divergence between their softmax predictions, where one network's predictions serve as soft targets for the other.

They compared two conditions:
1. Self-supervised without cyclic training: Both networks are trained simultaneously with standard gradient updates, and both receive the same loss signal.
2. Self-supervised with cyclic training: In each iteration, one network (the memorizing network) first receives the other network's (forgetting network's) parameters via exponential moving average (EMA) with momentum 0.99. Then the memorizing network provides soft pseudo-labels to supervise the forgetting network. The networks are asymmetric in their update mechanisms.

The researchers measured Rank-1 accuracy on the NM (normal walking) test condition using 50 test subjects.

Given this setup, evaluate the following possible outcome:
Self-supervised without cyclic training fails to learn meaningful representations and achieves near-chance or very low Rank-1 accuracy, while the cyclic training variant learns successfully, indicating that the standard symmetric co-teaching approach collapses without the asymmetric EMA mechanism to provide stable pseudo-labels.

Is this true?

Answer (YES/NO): NO